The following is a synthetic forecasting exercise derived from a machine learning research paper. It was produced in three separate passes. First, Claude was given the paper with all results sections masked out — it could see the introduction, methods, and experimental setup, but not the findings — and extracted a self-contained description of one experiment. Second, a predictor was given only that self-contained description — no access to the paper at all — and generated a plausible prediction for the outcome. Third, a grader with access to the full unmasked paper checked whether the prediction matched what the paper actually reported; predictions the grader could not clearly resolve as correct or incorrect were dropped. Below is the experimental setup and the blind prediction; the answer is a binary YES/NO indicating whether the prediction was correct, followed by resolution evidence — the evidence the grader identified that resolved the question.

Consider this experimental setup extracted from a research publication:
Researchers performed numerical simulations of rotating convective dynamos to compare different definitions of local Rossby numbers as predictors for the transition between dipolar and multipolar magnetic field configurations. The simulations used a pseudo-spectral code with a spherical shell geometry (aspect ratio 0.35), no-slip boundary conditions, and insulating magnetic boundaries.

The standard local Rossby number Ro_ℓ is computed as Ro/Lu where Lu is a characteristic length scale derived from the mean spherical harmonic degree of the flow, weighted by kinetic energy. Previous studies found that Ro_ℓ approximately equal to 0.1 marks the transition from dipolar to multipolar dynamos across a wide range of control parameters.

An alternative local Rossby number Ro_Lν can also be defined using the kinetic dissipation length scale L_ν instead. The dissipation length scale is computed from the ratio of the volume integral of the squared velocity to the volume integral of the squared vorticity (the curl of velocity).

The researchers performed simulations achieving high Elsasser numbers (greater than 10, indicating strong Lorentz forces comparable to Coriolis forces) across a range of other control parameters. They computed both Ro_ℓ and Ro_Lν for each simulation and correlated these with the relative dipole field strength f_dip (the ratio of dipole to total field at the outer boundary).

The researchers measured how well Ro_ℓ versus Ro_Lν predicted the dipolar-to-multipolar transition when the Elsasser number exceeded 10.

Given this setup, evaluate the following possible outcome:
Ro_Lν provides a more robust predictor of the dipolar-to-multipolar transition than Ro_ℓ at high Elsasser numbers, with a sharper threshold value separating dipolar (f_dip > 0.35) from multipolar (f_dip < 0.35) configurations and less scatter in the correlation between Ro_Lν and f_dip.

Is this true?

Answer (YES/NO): NO